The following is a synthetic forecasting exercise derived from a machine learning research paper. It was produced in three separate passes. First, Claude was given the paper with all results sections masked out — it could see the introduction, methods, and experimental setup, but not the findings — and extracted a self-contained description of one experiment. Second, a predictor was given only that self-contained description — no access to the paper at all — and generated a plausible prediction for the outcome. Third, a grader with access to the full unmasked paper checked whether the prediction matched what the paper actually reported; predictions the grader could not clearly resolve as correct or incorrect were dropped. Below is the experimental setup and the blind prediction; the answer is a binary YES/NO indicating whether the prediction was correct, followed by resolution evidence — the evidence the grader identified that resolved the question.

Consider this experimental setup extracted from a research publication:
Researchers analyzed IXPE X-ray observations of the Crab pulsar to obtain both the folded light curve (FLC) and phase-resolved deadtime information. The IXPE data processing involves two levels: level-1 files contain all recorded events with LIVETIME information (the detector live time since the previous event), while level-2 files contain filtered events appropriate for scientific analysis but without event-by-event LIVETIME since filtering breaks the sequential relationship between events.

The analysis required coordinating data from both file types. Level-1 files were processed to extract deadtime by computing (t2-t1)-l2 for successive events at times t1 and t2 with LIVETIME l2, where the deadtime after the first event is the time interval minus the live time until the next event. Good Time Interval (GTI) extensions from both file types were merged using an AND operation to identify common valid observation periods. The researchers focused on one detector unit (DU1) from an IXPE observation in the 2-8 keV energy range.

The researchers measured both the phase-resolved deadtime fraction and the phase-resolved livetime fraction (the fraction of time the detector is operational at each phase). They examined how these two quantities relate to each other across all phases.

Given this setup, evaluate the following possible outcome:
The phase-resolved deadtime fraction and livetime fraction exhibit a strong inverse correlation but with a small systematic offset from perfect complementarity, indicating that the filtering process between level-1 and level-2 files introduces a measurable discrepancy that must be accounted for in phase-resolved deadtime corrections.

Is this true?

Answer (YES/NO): NO